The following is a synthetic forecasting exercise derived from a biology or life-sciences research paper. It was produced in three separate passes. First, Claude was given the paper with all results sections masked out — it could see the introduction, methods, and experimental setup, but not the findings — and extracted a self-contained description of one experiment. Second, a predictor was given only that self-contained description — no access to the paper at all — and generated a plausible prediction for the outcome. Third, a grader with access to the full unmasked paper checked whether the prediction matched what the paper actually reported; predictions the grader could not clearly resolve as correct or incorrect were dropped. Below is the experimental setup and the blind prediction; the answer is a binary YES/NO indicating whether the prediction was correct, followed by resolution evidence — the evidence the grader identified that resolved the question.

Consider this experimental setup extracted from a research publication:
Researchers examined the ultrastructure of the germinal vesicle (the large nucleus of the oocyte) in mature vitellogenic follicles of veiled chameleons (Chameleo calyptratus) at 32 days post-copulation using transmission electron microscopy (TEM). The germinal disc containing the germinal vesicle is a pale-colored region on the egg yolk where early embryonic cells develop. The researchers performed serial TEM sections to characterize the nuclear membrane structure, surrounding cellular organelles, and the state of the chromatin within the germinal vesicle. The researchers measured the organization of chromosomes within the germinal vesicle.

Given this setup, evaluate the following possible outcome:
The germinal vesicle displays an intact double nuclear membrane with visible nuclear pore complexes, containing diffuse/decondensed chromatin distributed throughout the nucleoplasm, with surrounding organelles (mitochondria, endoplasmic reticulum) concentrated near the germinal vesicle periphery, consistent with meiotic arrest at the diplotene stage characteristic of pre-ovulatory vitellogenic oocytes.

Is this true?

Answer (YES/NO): NO